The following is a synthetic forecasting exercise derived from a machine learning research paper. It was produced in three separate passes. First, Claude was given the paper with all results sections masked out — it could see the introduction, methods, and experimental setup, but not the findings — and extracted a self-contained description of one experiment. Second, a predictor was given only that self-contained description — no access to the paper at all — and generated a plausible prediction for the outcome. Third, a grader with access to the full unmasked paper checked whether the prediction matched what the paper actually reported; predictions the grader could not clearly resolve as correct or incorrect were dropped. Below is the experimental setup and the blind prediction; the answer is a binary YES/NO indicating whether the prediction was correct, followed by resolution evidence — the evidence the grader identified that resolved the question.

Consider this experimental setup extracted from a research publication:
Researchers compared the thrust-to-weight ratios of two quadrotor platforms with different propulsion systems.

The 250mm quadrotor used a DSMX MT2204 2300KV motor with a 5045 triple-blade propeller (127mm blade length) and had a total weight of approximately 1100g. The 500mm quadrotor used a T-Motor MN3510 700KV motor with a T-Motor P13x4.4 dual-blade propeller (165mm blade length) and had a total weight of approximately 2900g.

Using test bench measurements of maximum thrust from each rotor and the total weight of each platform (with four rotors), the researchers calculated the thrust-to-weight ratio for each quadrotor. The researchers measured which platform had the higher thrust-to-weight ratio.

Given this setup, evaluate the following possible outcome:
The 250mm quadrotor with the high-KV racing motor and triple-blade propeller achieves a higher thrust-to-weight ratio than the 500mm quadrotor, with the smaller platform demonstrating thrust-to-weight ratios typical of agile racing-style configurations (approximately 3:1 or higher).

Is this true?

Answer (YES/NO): YES